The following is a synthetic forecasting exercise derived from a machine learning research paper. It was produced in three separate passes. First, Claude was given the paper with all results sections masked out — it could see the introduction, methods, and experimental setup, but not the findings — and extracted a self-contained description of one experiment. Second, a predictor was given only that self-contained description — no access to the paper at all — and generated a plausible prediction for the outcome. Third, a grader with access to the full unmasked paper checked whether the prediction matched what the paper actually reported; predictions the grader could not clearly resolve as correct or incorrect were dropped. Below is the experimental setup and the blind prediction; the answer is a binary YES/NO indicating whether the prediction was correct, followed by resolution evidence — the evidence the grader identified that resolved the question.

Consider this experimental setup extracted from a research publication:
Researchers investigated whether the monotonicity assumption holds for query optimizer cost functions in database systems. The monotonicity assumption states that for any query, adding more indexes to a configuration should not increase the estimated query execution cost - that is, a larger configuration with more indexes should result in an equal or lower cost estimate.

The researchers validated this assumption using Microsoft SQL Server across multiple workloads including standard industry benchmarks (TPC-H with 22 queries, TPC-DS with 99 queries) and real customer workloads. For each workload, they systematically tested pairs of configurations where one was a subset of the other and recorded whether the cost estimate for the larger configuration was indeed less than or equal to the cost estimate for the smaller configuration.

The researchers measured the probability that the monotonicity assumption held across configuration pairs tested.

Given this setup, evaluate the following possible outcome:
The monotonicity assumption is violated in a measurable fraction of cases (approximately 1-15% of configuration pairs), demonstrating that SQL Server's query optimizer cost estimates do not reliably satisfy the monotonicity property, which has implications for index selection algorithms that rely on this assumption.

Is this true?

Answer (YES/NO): NO